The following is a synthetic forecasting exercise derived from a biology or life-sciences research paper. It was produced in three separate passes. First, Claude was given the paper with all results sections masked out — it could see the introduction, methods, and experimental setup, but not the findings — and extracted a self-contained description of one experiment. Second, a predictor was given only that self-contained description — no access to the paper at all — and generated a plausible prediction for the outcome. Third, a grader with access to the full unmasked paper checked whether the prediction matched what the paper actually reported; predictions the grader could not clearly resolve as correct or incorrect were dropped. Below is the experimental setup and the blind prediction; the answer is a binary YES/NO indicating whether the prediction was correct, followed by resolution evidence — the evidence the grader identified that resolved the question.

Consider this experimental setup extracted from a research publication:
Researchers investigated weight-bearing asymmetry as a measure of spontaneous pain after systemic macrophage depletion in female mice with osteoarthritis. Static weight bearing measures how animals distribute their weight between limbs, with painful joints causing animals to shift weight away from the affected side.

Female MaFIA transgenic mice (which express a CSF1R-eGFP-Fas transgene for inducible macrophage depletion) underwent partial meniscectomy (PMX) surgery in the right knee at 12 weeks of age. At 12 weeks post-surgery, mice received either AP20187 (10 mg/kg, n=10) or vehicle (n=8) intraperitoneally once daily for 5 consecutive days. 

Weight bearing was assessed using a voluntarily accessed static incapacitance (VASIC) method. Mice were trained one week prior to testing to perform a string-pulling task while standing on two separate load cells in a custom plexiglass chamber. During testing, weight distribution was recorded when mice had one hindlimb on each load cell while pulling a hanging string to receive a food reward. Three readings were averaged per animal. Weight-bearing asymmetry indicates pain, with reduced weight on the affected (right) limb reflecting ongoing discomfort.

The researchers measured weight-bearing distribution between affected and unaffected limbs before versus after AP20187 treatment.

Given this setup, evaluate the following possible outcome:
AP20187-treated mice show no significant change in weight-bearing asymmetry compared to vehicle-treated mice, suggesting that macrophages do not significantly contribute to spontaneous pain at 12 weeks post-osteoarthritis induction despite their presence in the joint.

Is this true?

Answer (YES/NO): NO